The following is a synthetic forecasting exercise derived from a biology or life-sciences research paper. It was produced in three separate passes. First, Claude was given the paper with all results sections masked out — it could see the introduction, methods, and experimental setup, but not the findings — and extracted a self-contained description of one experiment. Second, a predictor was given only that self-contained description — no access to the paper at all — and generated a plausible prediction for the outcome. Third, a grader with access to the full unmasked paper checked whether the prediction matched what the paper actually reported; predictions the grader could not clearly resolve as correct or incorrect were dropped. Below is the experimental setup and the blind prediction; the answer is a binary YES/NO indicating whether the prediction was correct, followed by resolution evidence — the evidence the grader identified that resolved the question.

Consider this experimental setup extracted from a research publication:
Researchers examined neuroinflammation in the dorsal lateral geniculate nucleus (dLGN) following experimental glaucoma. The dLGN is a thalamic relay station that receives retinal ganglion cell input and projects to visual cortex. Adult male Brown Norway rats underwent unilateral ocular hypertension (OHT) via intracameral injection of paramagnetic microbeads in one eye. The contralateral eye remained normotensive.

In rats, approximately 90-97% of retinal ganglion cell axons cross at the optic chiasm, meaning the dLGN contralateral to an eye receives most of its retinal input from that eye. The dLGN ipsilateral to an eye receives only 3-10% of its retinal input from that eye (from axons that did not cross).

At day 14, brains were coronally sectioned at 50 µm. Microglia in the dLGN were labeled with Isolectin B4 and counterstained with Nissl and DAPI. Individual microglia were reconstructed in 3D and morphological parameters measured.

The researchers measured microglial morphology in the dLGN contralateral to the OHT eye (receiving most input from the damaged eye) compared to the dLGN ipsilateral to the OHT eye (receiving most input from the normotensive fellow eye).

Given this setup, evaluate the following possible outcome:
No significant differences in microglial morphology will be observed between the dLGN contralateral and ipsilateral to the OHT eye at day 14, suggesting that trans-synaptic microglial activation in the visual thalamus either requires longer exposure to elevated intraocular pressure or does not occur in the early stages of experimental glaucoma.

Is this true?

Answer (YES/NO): NO